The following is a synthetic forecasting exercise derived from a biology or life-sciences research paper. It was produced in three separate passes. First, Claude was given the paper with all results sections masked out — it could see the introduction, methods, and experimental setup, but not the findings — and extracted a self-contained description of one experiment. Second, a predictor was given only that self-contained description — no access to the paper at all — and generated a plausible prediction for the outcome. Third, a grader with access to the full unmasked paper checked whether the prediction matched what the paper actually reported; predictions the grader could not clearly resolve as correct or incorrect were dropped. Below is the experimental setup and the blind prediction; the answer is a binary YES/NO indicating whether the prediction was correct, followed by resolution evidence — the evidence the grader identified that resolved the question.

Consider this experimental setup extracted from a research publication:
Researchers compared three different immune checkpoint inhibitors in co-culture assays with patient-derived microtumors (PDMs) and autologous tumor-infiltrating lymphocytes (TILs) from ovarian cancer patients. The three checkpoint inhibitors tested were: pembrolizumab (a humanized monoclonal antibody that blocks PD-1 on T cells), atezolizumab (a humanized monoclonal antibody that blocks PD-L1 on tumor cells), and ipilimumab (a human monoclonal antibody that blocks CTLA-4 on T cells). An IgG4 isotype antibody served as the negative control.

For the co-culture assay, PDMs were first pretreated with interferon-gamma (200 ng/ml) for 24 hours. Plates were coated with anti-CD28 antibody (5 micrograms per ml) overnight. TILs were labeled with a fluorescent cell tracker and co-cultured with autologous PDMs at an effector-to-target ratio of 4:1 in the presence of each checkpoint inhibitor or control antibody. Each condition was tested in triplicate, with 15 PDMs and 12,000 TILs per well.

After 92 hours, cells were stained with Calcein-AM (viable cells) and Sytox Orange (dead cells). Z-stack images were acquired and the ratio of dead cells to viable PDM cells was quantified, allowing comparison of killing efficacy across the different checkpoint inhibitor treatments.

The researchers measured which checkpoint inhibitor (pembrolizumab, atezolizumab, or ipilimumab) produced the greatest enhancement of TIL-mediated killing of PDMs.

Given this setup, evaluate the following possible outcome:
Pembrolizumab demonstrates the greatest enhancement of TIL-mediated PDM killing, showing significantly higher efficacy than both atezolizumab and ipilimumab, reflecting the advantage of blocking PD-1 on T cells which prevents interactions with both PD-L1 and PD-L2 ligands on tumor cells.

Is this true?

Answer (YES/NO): NO